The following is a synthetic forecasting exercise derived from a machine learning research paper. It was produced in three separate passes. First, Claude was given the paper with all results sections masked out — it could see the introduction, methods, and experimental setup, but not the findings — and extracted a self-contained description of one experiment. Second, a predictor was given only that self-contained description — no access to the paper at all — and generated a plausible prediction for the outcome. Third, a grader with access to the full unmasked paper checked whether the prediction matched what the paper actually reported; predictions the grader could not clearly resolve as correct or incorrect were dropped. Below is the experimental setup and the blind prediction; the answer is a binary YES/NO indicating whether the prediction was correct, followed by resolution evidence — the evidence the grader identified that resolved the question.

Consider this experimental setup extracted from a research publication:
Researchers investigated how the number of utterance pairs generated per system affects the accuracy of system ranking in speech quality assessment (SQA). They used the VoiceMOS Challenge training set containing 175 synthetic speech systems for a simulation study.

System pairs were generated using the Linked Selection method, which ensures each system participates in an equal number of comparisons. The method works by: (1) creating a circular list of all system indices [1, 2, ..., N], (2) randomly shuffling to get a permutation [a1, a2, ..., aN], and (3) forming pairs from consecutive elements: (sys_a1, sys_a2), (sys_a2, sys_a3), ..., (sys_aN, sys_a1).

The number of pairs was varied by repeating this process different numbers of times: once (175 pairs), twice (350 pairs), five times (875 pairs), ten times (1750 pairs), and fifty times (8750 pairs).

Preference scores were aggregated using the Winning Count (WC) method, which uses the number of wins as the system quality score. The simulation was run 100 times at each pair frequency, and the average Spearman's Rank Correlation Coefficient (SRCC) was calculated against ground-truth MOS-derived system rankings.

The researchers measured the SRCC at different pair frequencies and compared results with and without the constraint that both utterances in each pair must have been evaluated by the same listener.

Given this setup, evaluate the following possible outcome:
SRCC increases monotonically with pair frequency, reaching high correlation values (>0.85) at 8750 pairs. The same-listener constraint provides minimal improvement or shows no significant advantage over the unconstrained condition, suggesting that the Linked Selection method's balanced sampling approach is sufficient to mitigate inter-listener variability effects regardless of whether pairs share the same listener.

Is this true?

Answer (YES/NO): NO